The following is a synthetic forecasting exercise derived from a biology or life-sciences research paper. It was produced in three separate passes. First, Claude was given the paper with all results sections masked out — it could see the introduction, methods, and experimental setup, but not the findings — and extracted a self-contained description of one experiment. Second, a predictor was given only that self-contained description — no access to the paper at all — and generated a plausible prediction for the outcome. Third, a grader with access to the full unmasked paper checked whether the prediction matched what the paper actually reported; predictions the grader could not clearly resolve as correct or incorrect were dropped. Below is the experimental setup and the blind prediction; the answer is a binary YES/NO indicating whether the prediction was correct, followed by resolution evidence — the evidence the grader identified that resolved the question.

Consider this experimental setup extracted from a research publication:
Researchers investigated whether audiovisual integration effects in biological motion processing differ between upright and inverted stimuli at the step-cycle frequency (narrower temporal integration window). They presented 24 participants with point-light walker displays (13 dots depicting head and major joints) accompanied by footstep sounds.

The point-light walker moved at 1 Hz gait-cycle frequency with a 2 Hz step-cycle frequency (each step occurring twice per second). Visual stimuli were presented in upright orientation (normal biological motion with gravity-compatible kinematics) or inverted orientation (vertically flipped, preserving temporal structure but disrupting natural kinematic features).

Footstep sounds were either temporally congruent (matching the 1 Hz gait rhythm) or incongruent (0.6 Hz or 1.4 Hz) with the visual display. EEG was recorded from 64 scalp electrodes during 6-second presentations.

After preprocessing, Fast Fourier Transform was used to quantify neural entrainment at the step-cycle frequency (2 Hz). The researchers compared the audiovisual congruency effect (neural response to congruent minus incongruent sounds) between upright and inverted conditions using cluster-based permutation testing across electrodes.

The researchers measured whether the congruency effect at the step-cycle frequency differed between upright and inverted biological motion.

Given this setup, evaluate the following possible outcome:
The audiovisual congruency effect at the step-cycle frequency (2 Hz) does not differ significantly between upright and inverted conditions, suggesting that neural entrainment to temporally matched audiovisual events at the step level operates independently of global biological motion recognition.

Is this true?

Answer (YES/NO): YES